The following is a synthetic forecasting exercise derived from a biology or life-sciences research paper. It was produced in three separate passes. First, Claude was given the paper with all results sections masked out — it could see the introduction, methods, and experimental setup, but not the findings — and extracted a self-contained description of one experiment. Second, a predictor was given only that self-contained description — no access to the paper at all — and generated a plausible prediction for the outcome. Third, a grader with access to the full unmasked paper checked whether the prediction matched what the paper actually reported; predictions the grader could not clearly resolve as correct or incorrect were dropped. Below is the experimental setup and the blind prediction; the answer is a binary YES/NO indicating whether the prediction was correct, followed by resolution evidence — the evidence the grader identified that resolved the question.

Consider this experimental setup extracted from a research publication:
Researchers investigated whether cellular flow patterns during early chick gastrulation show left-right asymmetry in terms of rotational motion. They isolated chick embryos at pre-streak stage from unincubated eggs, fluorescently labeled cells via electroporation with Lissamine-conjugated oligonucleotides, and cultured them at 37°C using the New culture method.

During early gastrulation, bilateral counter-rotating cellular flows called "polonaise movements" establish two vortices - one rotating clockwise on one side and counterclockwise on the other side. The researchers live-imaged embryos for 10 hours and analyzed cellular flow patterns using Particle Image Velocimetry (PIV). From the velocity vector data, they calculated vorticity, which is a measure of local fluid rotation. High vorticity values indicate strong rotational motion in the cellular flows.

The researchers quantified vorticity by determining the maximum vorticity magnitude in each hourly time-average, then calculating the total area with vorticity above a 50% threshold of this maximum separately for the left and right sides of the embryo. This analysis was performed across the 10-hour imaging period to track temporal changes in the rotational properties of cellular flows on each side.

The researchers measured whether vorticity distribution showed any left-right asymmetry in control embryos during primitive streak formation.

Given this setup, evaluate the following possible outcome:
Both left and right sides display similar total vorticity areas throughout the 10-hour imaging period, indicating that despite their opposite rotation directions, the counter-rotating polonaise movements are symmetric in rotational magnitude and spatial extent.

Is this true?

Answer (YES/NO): NO